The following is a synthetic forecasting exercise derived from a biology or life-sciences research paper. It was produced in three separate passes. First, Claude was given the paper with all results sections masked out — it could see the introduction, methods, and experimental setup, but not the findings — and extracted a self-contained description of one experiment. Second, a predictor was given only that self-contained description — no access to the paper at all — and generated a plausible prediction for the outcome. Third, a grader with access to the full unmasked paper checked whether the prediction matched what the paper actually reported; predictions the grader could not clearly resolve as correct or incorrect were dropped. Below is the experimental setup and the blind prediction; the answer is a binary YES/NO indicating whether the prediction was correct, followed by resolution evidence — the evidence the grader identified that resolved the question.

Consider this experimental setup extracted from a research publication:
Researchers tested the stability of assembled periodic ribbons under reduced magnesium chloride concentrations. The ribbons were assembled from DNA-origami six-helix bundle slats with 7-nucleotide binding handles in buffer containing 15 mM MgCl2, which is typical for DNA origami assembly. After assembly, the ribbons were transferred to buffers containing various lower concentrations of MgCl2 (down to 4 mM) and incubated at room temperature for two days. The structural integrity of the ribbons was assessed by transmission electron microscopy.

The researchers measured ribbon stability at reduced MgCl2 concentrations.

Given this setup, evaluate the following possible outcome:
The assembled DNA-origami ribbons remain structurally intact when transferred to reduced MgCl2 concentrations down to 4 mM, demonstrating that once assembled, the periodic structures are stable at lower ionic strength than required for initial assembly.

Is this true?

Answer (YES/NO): YES